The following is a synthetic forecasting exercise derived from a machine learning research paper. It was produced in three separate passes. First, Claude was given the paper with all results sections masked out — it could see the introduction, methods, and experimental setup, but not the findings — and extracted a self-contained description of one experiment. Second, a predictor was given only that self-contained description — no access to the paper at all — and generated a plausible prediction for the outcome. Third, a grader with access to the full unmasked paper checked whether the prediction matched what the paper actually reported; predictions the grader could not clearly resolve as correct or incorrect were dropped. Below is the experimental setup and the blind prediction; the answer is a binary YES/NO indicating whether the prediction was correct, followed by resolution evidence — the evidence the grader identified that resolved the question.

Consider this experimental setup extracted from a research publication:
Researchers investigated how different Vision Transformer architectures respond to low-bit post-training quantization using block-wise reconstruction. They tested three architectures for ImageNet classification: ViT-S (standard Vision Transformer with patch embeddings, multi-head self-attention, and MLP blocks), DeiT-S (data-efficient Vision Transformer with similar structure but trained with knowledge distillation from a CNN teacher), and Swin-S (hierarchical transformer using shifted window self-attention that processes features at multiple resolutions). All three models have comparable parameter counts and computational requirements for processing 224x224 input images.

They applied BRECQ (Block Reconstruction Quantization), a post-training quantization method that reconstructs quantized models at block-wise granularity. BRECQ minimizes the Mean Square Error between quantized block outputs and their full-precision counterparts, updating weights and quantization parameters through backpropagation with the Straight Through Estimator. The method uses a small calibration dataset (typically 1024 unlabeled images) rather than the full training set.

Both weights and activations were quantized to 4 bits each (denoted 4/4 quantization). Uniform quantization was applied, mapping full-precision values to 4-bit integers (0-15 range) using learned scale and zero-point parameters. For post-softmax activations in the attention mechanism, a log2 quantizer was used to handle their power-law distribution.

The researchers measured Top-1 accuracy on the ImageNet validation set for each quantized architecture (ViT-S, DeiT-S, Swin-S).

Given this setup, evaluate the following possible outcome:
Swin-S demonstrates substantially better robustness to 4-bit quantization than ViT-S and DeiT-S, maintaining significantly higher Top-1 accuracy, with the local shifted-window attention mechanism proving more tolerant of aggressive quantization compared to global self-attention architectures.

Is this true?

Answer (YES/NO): NO